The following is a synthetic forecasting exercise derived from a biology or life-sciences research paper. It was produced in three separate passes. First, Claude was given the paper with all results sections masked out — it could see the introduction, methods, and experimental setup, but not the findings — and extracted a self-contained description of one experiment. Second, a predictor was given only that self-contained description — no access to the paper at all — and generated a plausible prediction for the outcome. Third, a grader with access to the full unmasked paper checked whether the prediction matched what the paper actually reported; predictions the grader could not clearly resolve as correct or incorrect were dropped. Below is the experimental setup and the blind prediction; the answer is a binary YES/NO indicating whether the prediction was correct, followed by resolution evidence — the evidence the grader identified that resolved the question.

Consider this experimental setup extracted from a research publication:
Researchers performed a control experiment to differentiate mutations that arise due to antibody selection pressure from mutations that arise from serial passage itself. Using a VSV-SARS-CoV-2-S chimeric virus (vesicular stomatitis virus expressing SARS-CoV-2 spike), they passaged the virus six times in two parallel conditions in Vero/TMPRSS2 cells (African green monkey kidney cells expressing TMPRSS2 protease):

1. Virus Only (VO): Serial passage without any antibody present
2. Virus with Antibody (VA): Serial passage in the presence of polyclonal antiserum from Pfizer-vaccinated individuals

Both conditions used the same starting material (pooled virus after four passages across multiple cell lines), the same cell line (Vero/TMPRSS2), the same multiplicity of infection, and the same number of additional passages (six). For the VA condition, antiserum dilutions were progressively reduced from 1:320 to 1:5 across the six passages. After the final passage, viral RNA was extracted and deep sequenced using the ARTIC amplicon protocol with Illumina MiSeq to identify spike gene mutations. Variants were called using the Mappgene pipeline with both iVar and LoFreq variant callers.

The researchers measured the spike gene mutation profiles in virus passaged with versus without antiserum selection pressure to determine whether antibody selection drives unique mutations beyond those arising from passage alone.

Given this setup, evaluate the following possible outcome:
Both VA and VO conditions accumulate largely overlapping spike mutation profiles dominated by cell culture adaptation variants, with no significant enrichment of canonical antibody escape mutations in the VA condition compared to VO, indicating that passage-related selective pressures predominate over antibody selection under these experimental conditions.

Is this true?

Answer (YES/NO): NO